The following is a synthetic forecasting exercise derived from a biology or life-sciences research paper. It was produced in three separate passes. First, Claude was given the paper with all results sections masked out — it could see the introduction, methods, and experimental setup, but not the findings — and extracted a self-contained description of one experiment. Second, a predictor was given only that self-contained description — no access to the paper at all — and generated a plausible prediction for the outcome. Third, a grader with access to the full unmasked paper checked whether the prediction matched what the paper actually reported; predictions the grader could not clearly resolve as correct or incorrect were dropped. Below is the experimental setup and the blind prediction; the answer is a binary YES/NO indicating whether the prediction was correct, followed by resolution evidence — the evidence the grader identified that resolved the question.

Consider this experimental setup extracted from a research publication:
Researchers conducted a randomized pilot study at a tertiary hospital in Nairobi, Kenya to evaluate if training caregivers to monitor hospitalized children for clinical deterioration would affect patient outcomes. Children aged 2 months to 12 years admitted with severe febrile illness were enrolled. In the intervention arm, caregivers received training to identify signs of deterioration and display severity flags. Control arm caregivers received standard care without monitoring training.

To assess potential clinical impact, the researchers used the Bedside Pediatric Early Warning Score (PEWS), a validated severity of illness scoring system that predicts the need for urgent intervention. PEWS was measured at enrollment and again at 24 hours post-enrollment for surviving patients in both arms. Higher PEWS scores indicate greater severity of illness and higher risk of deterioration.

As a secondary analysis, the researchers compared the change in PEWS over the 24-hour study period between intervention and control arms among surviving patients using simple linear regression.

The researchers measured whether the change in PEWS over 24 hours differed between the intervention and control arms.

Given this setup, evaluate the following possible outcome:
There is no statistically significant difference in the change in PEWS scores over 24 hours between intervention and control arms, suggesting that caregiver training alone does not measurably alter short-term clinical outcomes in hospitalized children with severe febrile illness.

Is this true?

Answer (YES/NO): YES